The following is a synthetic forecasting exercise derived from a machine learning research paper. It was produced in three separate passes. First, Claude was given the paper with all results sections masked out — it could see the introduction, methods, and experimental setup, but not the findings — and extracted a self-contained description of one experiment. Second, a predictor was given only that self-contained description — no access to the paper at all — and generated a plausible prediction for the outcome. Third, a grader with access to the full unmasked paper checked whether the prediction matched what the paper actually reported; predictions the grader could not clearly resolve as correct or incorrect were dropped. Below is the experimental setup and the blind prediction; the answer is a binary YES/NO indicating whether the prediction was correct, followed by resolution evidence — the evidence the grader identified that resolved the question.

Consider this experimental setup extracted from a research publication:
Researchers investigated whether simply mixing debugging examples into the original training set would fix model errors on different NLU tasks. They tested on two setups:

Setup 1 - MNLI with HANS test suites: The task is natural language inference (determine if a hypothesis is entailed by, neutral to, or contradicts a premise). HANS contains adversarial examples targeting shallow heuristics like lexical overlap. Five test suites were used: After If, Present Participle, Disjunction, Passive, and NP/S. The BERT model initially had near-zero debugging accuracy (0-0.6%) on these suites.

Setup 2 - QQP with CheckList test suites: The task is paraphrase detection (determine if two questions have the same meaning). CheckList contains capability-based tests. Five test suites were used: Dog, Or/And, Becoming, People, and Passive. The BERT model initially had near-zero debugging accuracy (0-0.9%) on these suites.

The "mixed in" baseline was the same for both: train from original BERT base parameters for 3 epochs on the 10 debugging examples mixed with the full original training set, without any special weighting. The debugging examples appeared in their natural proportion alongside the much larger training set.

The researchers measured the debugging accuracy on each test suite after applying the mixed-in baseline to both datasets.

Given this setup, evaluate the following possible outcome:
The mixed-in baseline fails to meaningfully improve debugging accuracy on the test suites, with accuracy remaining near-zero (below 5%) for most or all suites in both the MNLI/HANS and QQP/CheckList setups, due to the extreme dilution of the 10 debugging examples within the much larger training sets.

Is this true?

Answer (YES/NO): NO